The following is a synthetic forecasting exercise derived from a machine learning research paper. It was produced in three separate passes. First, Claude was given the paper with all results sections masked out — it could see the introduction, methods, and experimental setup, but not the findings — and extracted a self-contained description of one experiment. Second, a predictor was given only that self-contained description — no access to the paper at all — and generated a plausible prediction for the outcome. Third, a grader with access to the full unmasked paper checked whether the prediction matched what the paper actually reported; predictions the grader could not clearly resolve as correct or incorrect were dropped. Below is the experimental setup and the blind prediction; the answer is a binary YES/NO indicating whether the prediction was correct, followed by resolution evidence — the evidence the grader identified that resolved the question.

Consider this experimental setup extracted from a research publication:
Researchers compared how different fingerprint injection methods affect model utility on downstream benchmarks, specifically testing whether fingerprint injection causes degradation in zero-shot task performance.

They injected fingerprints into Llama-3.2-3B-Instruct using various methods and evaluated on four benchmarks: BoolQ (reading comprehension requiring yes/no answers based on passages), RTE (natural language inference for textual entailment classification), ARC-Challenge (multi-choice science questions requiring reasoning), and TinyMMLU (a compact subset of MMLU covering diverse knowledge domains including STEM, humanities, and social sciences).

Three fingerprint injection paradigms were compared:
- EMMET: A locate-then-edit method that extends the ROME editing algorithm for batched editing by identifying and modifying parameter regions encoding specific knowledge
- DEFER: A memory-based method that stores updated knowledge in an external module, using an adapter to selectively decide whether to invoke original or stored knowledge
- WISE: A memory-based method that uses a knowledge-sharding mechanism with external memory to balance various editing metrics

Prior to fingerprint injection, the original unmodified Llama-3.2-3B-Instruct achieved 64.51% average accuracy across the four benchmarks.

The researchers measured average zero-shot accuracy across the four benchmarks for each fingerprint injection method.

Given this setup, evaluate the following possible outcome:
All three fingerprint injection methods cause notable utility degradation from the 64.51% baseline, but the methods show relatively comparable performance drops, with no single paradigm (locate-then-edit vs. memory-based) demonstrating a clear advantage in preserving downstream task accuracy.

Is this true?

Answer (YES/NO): NO